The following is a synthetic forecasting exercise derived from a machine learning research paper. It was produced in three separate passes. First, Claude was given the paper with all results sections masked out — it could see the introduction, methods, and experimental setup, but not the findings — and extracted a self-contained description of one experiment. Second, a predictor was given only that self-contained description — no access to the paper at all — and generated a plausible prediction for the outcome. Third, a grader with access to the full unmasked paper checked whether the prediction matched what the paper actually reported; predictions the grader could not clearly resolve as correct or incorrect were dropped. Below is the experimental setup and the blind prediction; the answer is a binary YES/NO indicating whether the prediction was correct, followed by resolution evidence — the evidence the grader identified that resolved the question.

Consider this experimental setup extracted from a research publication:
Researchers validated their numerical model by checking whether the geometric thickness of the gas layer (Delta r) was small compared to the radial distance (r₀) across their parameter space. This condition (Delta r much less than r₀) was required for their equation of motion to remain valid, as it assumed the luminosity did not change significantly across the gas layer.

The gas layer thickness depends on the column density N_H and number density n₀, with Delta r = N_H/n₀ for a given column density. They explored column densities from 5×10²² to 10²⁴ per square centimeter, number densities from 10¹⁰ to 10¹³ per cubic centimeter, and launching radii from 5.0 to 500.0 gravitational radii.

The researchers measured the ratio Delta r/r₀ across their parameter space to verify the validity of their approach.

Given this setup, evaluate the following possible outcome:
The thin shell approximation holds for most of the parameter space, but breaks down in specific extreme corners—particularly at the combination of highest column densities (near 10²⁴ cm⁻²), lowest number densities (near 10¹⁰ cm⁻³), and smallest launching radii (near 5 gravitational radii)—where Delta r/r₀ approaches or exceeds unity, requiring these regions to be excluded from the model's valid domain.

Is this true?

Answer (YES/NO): YES